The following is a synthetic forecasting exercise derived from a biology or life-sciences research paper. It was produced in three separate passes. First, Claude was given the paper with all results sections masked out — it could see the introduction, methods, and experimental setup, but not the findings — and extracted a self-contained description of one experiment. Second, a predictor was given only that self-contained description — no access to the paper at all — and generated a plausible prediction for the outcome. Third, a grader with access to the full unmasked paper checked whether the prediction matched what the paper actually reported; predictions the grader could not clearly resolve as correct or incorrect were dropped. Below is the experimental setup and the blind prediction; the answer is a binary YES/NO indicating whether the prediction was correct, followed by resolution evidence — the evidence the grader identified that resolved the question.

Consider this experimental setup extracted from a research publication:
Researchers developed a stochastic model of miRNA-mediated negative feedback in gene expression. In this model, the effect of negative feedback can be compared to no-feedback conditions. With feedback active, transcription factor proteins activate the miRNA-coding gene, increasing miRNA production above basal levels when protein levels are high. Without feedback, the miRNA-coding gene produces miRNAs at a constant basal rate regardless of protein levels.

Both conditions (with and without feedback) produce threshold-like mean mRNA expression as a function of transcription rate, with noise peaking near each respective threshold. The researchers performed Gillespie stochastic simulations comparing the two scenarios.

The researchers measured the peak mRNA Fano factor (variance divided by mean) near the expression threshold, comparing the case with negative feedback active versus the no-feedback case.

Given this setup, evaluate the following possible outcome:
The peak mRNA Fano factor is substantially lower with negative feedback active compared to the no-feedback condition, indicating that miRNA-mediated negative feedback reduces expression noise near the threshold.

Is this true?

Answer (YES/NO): NO